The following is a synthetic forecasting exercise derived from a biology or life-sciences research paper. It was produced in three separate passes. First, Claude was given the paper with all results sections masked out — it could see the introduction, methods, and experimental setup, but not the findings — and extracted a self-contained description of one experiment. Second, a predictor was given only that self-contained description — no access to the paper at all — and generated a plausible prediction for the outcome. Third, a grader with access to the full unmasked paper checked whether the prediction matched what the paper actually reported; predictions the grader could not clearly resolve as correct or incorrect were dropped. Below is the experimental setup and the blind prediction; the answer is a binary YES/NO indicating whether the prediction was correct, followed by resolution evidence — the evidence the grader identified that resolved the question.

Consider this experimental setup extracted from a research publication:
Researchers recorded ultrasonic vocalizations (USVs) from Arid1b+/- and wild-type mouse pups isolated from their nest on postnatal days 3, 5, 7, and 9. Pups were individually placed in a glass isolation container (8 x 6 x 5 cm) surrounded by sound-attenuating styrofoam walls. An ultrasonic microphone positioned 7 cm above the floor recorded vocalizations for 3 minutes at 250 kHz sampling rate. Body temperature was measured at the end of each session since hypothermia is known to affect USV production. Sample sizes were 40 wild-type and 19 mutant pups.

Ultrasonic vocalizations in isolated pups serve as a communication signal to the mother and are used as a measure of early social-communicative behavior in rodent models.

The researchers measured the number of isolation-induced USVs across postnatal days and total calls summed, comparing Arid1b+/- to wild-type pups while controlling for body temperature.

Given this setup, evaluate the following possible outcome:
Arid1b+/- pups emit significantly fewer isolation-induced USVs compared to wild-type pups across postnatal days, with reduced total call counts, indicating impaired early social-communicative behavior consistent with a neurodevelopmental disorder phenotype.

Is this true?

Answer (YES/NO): YES